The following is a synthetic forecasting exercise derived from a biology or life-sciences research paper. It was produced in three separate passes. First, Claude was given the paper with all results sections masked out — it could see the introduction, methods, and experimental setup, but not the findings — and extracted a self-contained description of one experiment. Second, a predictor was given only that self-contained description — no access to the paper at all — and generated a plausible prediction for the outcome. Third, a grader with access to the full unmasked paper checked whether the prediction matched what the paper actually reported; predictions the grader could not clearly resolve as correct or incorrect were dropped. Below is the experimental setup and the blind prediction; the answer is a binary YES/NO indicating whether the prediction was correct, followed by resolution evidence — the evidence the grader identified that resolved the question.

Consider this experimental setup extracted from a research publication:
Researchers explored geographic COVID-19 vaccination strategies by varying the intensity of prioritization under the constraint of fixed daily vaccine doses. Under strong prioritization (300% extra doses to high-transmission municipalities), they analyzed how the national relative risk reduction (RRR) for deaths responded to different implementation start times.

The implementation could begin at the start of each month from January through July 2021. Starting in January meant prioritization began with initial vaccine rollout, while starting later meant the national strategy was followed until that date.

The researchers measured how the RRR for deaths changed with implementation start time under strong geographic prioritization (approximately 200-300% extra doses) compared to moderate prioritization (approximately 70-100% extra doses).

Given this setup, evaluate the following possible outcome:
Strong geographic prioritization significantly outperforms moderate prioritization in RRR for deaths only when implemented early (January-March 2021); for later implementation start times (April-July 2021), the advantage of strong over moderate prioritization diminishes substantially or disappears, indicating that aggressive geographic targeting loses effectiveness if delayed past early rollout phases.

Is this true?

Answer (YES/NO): NO